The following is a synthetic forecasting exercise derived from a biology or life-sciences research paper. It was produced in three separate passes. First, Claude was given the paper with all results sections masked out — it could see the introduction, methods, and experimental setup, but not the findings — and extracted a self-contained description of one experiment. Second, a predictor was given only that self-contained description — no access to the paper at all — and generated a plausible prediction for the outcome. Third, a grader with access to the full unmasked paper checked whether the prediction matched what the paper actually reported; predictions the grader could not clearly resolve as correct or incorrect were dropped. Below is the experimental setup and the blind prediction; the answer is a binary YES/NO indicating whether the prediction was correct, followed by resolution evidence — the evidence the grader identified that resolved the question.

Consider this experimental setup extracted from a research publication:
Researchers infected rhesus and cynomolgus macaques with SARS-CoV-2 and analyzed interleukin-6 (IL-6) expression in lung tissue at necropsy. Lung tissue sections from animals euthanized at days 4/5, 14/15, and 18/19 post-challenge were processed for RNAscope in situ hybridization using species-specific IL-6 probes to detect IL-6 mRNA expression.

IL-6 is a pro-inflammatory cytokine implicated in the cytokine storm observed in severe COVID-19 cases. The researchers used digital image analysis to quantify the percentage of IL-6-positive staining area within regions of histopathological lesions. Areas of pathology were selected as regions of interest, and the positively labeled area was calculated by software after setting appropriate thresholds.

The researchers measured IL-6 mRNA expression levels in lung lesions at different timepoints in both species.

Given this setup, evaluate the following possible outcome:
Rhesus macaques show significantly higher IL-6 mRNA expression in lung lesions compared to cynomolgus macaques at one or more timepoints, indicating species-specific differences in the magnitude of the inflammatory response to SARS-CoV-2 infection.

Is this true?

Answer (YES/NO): NO